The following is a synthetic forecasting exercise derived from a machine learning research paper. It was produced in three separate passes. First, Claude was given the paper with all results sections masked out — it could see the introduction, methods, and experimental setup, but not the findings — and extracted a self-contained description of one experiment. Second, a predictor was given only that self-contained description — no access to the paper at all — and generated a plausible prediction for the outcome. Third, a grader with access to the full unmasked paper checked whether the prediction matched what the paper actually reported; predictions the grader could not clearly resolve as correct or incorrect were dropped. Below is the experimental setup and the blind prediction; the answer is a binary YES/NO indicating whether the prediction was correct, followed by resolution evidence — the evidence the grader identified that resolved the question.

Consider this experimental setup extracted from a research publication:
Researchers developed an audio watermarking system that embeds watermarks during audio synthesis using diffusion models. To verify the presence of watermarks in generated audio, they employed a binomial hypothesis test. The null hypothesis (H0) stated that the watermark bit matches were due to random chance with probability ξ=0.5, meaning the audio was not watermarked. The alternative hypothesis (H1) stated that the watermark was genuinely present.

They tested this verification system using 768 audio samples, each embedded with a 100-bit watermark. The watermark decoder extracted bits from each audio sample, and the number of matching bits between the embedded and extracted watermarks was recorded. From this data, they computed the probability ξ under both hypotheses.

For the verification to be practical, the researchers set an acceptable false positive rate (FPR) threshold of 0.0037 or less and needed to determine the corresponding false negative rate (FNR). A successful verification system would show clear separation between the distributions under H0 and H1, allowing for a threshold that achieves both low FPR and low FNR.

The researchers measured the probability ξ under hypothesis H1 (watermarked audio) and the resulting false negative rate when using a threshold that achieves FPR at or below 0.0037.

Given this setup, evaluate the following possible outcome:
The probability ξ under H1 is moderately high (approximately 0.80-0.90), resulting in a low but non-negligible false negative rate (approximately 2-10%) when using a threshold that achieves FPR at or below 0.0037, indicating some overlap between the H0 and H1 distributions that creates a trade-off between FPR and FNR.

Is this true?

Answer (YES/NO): NO